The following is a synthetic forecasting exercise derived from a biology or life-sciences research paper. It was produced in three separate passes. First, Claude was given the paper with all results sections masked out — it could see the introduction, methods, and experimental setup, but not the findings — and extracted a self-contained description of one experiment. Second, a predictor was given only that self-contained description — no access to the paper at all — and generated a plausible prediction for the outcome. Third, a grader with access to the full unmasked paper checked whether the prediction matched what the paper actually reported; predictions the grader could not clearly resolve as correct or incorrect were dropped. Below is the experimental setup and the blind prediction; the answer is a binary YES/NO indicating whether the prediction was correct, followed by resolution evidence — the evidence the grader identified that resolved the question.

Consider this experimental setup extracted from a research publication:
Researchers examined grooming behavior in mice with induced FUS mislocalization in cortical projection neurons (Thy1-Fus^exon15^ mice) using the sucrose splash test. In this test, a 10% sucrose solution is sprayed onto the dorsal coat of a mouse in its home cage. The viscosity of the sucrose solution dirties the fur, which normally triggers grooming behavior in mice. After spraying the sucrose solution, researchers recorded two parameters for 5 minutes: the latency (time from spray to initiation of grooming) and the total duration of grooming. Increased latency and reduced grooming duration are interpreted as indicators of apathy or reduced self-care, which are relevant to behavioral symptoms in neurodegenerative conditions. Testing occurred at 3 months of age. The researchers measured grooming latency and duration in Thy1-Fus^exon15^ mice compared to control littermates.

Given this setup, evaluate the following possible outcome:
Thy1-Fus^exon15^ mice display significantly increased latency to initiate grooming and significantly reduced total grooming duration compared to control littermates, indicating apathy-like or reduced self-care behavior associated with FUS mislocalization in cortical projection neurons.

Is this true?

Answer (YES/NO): NO